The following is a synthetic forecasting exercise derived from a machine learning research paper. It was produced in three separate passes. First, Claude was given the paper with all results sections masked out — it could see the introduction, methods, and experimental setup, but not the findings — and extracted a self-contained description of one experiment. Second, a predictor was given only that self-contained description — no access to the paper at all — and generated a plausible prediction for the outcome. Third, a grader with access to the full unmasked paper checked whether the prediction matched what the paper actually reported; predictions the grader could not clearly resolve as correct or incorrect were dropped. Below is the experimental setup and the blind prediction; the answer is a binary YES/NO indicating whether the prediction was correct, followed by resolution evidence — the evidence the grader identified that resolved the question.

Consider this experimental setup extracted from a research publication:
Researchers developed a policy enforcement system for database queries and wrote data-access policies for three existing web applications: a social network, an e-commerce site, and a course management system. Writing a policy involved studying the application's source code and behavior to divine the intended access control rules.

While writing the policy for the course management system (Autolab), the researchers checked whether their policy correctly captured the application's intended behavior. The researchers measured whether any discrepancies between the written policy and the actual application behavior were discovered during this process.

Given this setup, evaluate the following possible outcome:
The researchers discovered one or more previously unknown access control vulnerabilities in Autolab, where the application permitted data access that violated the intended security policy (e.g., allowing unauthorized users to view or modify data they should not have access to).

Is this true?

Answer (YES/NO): YES